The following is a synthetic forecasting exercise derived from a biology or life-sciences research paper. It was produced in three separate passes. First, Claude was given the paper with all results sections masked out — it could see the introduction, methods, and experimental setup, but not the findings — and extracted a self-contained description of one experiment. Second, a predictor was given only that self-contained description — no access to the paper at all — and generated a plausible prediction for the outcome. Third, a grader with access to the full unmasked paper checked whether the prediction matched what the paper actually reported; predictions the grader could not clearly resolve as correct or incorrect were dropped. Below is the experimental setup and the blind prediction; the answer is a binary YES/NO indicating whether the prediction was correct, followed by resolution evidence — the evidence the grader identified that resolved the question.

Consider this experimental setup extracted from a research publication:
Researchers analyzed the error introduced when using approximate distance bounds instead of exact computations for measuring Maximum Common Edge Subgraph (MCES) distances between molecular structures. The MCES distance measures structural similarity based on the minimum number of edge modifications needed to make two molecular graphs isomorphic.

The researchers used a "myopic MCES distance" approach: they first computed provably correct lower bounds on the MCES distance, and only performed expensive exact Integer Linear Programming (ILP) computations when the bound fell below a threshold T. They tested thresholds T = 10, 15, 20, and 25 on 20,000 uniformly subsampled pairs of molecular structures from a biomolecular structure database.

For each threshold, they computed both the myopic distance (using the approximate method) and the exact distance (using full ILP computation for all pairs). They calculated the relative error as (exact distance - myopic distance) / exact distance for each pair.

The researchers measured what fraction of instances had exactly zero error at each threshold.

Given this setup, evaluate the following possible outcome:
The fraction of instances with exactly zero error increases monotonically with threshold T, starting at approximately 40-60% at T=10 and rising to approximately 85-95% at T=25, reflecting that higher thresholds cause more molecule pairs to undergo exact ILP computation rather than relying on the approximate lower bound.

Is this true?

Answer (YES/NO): NO